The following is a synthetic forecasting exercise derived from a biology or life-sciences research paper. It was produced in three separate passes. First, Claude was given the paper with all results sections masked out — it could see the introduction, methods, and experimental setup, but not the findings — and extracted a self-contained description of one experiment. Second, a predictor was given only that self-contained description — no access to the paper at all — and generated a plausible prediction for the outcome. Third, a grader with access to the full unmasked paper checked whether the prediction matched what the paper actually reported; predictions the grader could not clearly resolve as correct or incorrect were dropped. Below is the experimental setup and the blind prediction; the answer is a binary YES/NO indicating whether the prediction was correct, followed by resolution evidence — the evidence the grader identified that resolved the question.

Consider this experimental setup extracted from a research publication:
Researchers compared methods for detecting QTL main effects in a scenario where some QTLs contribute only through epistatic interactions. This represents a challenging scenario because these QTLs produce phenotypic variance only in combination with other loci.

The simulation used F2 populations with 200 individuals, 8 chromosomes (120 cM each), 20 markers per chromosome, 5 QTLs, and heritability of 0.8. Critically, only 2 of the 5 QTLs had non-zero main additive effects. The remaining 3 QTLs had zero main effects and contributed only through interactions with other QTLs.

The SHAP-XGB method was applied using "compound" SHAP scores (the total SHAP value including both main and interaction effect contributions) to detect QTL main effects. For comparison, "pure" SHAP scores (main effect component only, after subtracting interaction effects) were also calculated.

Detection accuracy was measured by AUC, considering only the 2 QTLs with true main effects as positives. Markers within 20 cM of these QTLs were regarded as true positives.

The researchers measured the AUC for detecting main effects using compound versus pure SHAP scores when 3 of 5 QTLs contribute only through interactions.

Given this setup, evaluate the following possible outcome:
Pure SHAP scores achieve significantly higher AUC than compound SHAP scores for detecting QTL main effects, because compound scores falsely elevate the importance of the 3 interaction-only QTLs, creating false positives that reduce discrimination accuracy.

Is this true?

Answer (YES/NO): NO